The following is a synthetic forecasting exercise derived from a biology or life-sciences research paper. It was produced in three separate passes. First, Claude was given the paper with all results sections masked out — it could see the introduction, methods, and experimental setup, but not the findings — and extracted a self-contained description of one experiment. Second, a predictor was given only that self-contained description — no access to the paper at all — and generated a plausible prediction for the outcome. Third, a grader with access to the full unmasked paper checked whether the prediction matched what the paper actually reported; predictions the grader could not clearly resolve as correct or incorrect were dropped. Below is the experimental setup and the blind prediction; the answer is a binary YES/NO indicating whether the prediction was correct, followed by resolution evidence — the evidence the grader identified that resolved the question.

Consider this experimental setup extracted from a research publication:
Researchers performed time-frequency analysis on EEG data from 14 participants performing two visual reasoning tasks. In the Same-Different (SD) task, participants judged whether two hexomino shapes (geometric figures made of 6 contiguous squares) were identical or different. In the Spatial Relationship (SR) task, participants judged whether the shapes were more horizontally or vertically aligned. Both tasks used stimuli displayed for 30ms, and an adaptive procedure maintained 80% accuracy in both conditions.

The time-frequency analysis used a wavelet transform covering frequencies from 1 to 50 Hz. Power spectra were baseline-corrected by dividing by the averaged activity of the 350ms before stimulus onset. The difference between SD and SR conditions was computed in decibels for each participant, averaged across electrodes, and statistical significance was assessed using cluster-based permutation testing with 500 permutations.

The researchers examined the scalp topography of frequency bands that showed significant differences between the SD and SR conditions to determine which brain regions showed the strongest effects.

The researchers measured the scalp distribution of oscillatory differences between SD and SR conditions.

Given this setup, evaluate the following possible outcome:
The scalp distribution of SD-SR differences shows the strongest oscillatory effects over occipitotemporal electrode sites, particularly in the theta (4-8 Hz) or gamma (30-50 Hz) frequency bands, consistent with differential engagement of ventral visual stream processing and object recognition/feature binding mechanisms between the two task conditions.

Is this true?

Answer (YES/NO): NO